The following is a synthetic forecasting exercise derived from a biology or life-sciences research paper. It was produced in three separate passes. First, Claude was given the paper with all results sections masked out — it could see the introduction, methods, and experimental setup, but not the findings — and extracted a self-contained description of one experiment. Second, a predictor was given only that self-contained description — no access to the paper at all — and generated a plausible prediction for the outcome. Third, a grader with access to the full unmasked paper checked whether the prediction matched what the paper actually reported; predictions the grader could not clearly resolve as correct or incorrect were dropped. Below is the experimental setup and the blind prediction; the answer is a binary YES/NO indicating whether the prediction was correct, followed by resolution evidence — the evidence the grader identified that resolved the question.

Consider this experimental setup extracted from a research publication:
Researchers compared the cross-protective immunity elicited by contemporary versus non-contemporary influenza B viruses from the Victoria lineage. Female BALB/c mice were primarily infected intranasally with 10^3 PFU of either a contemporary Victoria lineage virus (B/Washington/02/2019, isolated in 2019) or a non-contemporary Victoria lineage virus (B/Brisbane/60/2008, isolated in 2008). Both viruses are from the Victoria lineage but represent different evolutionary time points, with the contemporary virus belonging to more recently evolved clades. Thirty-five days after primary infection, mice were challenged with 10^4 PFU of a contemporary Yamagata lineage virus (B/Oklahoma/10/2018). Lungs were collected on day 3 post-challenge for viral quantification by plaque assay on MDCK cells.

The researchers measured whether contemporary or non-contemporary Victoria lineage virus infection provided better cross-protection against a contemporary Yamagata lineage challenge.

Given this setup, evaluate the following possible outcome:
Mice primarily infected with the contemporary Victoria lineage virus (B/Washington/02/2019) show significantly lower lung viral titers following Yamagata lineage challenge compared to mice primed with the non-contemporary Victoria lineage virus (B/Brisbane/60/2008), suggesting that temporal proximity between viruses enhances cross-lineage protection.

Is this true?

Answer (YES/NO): NO